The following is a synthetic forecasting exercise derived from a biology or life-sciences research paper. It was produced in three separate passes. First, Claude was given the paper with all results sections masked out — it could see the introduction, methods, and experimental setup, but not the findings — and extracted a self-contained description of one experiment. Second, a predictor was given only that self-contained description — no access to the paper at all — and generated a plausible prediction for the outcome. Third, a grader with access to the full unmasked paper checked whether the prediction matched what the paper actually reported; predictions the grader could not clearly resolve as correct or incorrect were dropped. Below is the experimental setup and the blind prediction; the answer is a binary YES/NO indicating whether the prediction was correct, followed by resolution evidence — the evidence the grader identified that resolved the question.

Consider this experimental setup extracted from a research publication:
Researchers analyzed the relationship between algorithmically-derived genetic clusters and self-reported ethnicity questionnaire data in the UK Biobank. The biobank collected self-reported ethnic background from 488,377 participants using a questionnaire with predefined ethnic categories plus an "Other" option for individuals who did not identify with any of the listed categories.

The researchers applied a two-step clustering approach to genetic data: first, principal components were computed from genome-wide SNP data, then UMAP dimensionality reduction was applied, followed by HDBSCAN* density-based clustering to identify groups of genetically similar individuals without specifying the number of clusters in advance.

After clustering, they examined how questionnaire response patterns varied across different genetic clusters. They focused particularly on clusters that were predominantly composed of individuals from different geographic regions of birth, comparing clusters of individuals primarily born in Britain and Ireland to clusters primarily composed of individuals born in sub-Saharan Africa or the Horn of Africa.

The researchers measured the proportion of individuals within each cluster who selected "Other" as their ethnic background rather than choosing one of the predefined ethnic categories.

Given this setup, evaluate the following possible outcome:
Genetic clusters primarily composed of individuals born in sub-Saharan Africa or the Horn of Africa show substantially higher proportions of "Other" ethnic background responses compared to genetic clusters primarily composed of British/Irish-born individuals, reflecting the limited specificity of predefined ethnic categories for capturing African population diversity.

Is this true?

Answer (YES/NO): YES